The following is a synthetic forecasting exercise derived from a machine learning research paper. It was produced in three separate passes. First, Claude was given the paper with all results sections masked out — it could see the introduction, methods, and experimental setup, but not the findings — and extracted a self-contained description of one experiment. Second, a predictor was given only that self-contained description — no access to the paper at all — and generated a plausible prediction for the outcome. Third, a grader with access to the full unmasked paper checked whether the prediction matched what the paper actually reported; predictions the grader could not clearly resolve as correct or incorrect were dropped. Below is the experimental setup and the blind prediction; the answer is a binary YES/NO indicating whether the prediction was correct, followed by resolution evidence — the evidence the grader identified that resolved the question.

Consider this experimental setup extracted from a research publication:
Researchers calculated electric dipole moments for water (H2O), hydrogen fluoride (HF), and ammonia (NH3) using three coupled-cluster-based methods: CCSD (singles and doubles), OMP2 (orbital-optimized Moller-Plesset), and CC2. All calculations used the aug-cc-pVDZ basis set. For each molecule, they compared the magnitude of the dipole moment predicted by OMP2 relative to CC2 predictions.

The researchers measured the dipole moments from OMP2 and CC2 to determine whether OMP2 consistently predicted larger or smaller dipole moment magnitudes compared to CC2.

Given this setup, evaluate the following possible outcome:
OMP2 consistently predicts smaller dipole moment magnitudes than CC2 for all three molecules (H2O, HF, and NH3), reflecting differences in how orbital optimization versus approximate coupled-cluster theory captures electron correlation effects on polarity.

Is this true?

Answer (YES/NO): NO